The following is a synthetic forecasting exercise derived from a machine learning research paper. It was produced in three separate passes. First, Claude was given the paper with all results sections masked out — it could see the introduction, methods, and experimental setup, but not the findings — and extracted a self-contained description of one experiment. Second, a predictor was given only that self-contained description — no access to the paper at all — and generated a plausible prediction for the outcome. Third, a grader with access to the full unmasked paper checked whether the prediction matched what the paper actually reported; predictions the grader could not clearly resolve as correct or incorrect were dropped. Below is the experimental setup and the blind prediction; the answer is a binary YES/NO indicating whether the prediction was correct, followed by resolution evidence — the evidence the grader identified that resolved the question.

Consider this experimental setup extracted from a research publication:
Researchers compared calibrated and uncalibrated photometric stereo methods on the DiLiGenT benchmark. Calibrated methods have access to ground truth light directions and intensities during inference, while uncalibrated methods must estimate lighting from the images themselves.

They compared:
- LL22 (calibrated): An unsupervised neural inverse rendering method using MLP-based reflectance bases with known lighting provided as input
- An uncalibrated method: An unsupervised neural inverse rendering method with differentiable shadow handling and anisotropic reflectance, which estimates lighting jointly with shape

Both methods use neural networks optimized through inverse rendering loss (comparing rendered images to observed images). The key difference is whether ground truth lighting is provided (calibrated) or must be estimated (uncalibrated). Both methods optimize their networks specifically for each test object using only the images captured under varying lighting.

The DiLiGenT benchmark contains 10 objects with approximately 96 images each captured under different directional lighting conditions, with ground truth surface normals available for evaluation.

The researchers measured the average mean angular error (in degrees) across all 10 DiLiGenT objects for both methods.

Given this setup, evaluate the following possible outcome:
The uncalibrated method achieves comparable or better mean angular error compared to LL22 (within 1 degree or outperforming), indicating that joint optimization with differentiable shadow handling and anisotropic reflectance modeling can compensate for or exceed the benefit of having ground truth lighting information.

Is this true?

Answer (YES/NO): YES